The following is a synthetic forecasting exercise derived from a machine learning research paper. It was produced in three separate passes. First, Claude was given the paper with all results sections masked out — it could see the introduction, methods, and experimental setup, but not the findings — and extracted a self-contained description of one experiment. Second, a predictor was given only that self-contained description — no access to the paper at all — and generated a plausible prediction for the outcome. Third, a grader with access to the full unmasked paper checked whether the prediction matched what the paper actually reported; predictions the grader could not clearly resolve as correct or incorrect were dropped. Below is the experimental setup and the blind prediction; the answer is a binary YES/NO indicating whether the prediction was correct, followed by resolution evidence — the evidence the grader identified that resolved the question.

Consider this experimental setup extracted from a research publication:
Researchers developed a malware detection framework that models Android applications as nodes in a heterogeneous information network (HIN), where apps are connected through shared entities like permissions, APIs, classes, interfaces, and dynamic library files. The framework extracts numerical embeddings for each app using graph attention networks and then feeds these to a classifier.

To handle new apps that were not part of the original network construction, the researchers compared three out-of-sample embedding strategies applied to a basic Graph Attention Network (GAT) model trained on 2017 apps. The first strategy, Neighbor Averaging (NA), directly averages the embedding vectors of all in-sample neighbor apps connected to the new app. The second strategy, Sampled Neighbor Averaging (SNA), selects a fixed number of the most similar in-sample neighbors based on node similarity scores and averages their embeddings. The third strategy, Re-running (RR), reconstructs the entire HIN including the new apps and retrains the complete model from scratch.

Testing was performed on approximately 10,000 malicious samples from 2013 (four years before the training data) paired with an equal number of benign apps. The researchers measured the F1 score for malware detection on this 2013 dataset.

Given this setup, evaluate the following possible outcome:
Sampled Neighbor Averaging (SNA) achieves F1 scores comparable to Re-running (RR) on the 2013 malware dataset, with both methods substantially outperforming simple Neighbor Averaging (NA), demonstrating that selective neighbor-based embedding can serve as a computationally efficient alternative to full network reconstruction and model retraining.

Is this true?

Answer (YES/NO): NO